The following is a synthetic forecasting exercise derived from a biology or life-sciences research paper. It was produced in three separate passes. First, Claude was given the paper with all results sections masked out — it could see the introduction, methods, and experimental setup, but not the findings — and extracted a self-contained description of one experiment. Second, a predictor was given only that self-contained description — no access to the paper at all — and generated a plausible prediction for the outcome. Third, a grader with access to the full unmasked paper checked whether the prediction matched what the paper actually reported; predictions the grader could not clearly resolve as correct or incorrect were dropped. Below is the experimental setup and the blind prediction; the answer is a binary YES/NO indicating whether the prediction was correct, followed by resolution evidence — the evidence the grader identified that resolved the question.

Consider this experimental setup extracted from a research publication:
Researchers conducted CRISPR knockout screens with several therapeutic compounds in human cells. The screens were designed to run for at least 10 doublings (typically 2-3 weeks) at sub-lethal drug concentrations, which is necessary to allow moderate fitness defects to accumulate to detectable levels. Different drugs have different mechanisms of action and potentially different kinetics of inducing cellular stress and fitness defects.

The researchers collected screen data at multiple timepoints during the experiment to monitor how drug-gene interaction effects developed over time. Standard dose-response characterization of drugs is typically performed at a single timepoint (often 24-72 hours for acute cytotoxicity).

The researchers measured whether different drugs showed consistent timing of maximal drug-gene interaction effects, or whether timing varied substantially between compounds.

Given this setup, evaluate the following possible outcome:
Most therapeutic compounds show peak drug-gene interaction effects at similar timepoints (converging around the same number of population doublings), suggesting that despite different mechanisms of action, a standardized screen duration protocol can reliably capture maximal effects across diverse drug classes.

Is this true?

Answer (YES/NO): NO